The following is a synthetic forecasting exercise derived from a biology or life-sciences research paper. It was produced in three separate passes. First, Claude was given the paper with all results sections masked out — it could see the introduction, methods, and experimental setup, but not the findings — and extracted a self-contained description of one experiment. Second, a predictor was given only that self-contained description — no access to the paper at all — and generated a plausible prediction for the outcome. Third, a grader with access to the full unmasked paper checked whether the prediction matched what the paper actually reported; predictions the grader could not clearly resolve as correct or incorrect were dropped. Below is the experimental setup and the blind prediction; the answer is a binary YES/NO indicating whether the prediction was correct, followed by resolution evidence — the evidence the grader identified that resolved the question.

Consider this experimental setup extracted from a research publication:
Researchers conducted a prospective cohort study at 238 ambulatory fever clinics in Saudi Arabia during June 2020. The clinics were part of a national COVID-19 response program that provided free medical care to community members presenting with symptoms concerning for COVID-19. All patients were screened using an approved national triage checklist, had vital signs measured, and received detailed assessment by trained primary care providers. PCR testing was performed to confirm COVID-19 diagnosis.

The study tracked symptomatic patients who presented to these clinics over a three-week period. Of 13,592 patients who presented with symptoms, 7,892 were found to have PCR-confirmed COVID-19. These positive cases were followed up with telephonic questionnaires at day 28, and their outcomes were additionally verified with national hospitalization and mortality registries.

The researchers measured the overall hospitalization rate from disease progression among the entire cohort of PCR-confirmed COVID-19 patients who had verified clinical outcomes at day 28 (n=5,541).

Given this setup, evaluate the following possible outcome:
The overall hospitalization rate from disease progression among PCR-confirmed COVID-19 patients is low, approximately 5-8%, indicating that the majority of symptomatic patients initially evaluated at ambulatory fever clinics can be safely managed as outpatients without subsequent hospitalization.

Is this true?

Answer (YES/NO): NO